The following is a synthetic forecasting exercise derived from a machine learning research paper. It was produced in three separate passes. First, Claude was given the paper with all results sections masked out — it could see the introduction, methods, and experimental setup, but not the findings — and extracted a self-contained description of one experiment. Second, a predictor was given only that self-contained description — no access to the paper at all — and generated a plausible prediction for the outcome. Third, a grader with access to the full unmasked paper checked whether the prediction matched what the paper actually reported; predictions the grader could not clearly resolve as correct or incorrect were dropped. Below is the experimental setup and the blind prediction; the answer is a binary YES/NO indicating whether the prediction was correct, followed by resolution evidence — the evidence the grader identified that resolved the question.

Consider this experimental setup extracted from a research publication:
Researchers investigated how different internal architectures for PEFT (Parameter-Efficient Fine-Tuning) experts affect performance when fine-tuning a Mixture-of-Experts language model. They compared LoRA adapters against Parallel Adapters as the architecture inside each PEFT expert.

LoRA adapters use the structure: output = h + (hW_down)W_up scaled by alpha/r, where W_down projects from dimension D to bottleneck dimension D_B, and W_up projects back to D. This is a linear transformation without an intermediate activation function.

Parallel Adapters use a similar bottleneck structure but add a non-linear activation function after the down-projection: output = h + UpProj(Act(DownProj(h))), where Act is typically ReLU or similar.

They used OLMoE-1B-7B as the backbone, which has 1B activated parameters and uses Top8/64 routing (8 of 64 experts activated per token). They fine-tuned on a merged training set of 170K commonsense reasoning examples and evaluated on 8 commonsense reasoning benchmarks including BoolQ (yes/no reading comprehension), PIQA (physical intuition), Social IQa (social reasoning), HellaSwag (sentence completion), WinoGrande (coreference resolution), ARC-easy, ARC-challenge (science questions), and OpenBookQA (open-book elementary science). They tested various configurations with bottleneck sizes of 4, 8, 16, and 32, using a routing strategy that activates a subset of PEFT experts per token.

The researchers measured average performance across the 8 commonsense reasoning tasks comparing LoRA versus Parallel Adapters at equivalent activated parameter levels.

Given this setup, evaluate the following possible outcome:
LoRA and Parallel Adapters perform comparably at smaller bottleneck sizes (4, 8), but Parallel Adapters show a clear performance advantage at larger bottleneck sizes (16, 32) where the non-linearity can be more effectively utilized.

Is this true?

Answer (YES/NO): NO